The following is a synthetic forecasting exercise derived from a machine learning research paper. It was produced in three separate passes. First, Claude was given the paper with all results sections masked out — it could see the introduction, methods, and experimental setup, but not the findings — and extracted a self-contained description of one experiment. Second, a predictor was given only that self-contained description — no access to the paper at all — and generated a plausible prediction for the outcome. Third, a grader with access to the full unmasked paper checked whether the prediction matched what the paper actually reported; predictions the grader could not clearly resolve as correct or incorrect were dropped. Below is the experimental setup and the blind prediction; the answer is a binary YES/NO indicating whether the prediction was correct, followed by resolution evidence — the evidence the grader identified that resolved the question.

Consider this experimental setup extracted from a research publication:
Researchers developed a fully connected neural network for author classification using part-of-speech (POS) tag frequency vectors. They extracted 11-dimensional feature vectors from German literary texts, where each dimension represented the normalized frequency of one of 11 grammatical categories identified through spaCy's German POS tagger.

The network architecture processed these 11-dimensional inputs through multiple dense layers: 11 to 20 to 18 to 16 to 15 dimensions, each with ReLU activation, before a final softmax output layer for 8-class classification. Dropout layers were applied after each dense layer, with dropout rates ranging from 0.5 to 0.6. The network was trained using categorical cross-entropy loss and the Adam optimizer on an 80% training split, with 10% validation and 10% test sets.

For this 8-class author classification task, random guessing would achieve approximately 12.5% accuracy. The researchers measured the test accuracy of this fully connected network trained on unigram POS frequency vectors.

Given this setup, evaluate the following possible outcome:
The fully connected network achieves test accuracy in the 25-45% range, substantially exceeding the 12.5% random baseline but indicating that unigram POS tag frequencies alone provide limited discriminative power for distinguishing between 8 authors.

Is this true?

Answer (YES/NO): YES